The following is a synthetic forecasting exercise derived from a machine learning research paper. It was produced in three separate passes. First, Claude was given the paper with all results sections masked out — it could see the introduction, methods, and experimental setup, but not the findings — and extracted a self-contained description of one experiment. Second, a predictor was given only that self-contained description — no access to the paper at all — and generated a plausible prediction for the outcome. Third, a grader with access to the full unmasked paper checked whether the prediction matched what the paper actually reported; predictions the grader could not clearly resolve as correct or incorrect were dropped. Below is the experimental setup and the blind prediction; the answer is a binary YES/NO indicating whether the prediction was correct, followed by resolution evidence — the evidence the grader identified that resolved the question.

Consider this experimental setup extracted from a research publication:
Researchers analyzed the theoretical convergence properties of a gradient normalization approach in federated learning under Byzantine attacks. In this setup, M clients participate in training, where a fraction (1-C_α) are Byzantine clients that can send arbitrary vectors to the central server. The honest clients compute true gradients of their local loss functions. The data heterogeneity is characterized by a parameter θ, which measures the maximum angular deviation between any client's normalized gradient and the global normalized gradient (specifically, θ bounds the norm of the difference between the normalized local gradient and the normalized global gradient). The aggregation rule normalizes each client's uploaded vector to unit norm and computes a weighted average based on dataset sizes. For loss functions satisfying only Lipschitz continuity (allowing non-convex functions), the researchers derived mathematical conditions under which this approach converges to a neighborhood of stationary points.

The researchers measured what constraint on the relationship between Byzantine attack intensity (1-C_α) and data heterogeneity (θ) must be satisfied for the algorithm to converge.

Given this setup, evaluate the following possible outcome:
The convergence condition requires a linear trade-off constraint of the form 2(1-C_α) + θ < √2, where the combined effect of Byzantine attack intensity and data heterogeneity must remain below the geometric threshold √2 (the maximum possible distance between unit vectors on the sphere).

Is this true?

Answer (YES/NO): NO